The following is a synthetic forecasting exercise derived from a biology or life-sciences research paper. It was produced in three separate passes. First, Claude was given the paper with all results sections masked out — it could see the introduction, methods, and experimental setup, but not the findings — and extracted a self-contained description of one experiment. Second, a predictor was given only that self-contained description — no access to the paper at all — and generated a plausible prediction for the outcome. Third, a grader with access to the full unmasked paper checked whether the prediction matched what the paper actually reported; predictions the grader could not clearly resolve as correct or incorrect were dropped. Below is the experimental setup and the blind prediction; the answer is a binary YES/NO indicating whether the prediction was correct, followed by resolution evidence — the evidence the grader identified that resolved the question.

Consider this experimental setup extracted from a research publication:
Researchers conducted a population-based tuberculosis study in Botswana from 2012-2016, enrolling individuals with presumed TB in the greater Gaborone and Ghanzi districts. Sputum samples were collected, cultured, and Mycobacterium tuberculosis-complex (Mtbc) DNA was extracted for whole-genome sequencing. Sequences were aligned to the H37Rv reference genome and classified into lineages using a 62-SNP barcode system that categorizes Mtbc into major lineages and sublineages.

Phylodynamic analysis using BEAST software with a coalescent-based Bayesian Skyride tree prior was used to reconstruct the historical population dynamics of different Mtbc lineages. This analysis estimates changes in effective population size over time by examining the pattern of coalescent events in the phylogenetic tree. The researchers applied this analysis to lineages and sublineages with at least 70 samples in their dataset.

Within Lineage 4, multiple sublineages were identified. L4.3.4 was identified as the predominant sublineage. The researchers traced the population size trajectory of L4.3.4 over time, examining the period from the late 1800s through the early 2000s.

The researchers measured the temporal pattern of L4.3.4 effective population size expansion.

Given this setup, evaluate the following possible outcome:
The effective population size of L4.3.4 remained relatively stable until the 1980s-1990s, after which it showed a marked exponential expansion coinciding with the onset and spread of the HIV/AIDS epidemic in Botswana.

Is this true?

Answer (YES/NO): NO